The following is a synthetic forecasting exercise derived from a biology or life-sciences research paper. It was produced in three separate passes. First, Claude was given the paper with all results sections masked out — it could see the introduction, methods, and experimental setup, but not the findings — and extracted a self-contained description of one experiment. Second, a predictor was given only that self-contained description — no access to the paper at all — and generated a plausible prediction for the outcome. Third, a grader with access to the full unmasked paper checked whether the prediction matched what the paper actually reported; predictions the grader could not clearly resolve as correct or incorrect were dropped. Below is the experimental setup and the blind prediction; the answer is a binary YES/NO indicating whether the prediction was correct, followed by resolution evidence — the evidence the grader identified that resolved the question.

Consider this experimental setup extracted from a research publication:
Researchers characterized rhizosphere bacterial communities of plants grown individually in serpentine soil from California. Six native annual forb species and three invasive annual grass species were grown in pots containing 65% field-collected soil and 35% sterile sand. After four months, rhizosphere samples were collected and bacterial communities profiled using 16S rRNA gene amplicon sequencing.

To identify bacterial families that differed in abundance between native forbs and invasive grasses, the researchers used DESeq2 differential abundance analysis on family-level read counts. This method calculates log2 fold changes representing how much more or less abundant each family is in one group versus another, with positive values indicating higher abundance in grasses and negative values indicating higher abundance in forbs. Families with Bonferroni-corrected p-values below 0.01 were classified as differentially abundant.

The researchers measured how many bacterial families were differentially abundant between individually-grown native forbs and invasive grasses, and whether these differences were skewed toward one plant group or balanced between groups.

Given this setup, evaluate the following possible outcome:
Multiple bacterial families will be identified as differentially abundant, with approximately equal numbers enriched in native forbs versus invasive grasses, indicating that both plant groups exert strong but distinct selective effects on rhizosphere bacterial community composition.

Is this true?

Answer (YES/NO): NO